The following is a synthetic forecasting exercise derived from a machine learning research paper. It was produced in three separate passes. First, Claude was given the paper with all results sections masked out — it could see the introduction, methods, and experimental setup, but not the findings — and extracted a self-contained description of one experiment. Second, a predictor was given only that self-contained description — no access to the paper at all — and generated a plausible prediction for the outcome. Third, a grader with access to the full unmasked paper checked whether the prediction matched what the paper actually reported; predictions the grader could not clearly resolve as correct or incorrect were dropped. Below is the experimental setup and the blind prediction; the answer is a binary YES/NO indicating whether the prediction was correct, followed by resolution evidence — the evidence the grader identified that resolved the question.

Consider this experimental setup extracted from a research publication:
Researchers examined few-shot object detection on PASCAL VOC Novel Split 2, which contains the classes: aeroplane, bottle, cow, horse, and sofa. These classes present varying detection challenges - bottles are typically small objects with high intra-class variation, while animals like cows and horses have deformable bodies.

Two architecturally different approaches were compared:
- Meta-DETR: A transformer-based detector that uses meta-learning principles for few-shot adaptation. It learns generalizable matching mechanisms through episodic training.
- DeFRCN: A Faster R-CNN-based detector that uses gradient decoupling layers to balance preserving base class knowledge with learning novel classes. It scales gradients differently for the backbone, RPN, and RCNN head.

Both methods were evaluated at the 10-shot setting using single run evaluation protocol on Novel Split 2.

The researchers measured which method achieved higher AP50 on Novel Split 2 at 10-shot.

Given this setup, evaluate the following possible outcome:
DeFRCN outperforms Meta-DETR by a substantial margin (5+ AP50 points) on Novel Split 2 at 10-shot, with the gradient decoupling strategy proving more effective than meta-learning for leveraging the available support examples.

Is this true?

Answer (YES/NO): NO